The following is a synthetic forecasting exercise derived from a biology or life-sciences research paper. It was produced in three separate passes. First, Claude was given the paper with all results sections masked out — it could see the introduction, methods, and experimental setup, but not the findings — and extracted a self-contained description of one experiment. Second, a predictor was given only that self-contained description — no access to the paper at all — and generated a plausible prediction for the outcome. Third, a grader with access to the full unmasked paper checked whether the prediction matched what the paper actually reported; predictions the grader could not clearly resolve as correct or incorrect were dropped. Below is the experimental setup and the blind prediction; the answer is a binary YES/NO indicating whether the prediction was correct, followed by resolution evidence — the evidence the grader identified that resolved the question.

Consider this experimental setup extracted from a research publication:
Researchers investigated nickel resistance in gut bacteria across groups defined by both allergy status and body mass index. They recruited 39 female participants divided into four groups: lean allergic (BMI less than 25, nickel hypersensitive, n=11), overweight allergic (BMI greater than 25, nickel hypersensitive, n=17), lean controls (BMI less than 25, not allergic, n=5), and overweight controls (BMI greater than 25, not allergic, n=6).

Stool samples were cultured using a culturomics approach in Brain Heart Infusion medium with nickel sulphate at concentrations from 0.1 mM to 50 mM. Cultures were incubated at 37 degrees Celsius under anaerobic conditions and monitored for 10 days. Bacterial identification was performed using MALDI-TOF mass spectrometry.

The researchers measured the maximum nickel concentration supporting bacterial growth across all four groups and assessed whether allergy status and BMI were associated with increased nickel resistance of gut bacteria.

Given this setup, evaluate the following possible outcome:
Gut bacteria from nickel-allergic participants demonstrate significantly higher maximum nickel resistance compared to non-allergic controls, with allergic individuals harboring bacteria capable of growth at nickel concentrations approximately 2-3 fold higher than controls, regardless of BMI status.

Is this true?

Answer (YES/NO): NO